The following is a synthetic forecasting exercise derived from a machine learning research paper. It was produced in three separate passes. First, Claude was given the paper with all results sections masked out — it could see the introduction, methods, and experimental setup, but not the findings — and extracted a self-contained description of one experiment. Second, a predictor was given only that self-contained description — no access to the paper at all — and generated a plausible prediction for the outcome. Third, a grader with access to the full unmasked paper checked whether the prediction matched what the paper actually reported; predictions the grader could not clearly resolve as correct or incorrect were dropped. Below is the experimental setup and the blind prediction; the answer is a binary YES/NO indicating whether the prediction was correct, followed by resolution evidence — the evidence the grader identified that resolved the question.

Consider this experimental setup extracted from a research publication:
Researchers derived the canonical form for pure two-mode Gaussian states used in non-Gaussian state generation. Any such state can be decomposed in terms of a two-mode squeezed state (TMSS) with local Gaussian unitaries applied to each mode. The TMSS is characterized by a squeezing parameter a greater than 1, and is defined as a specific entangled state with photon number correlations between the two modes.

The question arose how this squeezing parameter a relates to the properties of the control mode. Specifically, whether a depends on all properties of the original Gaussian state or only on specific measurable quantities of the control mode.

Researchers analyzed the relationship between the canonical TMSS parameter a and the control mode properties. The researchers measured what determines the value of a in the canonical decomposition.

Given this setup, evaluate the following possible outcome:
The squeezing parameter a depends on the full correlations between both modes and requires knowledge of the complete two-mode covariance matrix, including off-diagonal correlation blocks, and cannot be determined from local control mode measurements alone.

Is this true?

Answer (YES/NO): NO